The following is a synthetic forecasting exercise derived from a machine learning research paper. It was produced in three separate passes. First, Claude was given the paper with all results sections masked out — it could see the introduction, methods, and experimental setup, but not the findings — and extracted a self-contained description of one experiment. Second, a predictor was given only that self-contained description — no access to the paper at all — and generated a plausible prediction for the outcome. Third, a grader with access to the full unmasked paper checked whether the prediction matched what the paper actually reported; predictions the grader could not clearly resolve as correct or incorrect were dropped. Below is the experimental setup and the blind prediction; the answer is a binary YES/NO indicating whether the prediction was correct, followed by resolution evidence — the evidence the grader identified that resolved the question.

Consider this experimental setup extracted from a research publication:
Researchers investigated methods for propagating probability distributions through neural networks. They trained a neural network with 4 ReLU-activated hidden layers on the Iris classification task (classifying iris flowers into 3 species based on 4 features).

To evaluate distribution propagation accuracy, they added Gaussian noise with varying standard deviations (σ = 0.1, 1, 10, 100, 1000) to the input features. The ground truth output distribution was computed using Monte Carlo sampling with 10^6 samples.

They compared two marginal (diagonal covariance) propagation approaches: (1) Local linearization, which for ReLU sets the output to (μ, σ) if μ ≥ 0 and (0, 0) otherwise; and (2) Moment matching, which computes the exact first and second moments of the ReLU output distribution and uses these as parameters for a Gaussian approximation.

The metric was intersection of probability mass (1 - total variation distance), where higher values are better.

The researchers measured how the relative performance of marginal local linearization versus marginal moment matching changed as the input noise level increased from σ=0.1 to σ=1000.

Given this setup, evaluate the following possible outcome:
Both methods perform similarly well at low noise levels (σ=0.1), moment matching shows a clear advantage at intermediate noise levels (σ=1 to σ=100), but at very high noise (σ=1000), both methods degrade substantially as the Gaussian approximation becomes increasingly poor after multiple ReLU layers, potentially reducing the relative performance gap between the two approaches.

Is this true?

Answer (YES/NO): NO